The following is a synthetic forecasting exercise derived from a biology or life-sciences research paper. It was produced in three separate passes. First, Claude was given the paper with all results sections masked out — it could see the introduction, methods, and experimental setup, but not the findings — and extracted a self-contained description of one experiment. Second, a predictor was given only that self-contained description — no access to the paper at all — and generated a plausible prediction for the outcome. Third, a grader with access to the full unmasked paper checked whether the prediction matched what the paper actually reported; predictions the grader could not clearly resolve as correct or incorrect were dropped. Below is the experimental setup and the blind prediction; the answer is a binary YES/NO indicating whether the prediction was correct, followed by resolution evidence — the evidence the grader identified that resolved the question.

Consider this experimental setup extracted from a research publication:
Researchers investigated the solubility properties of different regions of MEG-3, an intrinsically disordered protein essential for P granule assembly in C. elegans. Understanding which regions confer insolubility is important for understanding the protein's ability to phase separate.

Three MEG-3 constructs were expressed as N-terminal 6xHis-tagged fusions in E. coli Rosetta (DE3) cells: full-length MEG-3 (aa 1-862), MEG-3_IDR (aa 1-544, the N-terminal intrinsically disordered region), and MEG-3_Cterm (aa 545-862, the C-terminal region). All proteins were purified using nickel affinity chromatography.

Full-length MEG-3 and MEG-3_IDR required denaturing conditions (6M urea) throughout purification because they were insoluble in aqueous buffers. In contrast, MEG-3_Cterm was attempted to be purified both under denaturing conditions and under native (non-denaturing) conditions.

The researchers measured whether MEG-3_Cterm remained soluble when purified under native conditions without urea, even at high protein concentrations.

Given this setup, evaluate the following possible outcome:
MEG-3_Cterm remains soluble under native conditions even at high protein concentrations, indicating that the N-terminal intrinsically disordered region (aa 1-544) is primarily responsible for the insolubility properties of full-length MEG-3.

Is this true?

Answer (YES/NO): YES